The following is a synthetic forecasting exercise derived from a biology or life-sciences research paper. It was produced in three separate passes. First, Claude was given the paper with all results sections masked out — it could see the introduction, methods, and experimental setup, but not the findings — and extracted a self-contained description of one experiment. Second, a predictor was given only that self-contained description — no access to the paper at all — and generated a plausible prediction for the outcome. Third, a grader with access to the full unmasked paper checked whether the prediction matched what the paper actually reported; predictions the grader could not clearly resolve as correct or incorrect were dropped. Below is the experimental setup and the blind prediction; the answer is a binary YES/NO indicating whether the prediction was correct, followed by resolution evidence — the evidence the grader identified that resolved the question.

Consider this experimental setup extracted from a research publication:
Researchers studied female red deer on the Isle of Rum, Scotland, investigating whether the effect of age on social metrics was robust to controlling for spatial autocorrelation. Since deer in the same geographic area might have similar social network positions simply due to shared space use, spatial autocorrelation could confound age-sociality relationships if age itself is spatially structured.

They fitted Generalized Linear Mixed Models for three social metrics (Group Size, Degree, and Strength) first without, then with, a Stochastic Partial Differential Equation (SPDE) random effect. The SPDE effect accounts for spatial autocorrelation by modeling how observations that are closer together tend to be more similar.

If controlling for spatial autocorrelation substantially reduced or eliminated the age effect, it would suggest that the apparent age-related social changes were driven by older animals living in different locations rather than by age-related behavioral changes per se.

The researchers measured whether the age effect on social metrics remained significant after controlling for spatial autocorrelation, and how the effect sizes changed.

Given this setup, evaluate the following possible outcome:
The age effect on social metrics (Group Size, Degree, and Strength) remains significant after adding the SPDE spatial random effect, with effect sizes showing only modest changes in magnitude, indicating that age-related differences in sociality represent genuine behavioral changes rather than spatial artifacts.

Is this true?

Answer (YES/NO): NO